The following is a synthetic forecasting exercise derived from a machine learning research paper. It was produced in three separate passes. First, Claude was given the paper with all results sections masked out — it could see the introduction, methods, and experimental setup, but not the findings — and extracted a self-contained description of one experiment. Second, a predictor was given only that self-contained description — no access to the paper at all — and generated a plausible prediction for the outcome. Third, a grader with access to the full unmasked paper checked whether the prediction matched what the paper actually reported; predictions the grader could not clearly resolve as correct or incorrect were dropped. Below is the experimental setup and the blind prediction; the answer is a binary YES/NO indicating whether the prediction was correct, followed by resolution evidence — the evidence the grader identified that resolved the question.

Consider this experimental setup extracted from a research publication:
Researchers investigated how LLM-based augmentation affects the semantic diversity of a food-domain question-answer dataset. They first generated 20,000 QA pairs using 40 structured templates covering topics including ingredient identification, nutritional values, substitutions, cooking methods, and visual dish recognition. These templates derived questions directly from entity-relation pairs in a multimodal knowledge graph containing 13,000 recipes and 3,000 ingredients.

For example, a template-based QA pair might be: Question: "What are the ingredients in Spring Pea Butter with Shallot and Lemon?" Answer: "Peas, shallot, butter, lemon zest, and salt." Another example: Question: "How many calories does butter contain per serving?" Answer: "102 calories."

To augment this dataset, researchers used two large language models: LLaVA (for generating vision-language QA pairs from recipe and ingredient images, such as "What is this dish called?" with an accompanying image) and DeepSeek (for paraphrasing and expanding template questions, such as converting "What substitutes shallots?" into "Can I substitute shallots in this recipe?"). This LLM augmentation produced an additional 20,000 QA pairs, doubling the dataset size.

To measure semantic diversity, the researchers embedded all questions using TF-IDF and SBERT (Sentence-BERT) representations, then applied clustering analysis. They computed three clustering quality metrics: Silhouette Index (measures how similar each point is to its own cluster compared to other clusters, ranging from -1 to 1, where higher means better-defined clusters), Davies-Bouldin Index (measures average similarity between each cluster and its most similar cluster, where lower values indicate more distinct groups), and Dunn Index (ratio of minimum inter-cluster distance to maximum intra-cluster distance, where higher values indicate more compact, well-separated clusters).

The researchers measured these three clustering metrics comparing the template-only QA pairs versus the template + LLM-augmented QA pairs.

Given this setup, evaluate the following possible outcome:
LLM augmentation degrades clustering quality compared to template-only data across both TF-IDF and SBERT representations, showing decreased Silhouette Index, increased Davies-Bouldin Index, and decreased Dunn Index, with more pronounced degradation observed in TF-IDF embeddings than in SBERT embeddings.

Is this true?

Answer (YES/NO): NO